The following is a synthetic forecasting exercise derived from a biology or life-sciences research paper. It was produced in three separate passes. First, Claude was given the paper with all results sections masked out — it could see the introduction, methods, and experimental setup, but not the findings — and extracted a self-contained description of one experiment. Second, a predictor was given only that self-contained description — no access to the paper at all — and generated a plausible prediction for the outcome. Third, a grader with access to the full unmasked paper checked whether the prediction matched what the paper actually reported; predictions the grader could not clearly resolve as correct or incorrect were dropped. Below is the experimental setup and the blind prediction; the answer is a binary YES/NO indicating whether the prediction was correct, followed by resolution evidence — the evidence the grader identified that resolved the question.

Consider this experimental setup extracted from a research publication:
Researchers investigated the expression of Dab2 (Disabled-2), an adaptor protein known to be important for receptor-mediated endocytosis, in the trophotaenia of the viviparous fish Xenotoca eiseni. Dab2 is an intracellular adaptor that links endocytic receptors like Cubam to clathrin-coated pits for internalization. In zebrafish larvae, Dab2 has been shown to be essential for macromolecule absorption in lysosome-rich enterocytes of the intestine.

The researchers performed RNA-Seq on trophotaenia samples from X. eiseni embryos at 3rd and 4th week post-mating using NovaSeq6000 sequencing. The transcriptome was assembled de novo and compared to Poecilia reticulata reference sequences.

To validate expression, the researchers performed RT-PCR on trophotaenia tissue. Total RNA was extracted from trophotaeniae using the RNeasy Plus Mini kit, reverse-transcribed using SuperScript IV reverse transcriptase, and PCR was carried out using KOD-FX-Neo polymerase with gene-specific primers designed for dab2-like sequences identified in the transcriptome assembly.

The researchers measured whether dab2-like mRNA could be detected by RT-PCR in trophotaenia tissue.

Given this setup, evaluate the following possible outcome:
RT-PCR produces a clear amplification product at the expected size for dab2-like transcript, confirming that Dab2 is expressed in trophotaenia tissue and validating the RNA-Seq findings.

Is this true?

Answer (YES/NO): NO